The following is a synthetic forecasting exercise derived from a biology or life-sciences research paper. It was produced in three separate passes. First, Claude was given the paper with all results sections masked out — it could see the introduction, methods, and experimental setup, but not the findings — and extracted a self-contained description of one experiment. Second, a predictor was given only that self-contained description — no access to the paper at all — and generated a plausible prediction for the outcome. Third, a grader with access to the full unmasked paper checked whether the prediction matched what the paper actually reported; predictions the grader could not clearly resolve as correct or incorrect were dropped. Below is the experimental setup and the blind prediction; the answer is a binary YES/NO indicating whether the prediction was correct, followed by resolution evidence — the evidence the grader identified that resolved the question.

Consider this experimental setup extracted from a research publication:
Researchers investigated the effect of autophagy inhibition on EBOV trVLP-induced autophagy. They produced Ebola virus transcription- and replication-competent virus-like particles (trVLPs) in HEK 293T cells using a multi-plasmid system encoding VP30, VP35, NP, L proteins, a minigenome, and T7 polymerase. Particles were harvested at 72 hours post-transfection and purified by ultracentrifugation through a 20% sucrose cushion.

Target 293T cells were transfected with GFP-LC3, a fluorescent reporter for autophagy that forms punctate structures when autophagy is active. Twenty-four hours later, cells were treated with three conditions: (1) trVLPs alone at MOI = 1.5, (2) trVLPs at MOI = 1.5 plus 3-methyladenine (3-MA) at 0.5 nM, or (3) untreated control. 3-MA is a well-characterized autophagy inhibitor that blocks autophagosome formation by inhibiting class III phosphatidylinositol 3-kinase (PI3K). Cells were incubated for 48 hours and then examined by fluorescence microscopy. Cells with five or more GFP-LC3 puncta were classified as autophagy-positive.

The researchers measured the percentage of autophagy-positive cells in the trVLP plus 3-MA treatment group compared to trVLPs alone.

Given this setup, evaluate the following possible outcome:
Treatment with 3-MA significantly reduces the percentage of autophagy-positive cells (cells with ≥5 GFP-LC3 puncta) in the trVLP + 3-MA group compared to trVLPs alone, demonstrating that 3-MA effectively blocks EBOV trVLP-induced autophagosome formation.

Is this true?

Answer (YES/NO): NO